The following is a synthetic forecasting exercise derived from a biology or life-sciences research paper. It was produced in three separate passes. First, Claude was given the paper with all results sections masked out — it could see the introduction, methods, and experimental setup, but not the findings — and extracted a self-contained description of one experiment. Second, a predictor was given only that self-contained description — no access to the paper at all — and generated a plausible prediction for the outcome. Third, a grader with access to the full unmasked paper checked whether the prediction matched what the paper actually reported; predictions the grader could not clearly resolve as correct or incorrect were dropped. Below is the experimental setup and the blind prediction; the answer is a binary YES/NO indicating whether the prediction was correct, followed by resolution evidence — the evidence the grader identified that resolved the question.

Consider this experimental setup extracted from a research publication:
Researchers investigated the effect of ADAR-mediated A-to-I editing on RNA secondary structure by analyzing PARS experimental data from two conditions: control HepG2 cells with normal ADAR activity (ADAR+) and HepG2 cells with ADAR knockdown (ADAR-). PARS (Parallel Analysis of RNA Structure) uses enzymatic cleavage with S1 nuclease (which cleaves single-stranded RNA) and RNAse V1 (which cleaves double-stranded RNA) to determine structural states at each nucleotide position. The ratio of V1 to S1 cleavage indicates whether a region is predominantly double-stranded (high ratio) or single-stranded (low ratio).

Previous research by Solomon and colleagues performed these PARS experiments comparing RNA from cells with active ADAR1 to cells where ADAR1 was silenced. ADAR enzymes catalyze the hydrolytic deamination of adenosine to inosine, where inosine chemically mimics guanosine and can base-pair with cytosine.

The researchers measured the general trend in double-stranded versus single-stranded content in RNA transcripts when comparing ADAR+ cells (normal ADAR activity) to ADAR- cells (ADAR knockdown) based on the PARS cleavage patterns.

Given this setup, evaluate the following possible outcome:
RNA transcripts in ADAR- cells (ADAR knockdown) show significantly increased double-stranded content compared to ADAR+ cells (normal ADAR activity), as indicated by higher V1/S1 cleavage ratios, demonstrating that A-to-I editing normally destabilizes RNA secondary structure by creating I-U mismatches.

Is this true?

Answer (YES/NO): NO